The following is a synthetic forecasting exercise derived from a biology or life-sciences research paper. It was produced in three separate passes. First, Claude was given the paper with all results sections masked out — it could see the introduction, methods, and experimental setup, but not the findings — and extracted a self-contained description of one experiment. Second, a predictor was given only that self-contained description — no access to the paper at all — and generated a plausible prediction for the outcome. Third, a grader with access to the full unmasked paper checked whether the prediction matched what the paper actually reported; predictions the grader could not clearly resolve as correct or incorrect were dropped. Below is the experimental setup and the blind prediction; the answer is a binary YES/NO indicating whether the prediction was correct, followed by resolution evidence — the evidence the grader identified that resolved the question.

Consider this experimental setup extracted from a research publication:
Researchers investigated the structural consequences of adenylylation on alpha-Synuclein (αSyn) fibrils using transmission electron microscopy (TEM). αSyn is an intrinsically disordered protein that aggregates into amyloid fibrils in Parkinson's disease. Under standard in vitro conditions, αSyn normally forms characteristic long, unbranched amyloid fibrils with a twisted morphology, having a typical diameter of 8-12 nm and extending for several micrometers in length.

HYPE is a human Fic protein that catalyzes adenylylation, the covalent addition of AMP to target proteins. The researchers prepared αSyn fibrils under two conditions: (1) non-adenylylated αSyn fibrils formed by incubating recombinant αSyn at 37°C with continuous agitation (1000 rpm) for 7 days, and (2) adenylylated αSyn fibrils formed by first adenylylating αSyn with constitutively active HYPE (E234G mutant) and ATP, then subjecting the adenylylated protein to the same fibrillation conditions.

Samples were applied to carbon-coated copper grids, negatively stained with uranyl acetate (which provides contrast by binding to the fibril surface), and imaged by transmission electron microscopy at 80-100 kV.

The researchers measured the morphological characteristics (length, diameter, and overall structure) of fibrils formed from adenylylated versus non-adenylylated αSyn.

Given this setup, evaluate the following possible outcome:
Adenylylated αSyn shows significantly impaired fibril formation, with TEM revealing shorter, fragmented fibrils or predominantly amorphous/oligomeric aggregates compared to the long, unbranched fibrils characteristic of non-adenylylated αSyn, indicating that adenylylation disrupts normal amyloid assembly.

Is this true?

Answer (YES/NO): NO